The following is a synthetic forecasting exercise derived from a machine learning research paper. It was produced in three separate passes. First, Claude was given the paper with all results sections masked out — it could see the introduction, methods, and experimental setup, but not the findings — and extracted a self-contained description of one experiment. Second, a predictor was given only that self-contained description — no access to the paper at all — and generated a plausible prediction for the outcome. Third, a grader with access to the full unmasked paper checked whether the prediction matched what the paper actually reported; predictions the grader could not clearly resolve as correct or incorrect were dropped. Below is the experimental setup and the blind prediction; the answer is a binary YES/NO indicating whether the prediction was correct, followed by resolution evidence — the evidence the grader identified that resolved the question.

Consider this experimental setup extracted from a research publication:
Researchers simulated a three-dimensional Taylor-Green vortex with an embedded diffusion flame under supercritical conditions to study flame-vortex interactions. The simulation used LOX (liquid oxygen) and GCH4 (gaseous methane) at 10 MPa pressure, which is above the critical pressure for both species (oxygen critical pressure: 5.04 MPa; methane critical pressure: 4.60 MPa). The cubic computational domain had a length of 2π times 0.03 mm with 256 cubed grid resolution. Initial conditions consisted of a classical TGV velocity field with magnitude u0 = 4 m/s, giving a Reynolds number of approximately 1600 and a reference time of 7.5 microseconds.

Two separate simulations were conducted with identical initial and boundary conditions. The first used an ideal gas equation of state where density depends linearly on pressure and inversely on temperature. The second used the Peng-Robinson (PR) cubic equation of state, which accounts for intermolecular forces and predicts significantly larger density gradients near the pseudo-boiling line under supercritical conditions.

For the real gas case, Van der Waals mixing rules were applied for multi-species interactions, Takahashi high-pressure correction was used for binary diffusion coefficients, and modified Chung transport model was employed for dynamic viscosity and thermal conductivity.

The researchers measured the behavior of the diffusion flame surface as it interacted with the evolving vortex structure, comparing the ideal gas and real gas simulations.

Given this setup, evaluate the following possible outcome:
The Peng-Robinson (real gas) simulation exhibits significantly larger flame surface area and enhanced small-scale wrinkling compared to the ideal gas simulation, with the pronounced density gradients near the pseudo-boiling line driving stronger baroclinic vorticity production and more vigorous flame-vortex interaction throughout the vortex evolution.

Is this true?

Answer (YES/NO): NO